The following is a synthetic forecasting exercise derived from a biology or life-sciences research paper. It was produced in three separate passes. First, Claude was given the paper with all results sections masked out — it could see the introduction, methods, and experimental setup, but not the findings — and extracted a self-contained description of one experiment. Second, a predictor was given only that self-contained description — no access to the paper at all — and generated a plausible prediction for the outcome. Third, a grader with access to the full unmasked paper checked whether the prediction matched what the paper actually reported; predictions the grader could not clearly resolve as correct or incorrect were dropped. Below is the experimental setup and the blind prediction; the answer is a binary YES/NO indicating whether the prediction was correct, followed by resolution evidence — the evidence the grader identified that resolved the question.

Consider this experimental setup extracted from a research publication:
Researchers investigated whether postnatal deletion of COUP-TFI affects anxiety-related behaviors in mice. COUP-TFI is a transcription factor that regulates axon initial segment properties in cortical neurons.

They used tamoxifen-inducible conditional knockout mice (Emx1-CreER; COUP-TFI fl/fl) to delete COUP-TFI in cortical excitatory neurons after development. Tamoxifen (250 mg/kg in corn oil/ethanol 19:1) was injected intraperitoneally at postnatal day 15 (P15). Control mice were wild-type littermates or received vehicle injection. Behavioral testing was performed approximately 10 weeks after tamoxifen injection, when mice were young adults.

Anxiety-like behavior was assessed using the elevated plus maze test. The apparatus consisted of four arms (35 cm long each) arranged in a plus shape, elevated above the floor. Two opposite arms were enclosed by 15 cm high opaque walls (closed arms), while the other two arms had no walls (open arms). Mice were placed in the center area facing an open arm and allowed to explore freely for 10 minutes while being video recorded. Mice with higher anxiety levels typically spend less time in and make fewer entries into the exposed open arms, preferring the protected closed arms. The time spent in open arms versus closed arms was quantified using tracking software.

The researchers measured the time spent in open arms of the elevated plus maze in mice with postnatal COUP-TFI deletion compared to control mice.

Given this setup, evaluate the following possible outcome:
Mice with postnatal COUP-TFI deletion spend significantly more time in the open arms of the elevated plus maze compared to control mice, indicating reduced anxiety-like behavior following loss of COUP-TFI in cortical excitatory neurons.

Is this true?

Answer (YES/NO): YES